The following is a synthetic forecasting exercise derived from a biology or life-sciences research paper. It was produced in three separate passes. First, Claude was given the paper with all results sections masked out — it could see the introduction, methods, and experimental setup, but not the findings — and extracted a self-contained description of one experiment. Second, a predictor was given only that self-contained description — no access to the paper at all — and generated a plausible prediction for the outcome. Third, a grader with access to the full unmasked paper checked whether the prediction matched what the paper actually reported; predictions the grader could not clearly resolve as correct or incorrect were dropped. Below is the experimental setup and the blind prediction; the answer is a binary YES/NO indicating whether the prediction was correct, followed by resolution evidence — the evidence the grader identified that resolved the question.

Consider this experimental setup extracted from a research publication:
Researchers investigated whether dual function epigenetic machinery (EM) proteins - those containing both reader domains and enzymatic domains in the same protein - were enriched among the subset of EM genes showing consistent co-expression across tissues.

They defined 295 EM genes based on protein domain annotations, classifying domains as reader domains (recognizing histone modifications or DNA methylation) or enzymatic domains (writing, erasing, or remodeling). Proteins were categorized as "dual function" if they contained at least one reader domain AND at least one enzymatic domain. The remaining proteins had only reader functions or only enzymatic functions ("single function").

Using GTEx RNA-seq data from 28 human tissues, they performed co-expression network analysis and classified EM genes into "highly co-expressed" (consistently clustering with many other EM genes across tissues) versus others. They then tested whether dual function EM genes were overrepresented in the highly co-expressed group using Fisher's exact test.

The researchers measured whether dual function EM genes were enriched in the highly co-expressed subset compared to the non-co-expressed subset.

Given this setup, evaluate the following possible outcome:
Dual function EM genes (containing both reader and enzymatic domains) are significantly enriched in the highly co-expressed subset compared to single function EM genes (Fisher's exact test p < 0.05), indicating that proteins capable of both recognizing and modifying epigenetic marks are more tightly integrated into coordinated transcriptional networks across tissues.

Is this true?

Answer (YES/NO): YES